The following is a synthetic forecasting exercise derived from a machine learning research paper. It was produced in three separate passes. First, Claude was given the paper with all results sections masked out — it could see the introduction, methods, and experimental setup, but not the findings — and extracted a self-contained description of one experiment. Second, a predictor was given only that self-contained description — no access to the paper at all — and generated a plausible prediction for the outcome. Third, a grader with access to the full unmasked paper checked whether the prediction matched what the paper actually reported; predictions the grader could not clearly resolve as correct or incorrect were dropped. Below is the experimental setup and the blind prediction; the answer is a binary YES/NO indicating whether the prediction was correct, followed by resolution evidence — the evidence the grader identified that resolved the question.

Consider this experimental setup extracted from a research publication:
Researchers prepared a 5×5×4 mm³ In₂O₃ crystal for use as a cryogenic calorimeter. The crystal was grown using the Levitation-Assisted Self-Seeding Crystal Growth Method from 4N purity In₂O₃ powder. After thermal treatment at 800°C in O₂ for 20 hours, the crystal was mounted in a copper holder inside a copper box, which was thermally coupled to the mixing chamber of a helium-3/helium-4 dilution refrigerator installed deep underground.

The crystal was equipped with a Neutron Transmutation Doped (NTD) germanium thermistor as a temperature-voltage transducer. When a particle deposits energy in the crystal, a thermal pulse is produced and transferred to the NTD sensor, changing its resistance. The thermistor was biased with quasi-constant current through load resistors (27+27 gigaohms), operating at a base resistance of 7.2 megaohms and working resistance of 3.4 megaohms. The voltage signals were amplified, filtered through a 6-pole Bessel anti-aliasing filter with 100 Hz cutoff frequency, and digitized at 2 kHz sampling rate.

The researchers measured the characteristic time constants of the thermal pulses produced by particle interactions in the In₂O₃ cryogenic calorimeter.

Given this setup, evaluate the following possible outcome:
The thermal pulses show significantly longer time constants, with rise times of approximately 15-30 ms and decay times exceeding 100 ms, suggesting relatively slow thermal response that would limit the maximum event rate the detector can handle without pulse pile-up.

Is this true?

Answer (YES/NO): NO